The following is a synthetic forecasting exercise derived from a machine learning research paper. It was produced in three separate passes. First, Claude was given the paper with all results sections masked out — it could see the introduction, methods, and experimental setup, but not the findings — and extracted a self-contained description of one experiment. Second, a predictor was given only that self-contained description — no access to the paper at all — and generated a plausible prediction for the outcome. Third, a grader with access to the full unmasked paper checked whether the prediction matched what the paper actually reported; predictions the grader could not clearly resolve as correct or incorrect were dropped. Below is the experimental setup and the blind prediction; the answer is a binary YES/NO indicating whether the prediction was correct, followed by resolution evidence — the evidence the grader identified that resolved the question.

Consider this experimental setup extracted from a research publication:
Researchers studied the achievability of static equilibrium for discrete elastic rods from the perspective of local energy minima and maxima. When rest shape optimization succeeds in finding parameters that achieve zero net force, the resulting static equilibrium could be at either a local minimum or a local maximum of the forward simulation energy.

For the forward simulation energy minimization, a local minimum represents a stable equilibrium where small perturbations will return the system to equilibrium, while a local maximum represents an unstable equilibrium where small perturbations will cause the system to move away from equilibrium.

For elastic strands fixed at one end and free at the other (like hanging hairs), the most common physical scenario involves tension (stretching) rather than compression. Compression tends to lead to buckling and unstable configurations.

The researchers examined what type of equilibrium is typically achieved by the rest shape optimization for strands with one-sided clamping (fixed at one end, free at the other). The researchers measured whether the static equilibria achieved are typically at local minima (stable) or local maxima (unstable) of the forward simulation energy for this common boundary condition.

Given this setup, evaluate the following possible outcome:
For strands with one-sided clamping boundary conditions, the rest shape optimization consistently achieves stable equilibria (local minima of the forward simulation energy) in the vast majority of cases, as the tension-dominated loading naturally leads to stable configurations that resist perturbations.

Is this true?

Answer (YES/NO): YES